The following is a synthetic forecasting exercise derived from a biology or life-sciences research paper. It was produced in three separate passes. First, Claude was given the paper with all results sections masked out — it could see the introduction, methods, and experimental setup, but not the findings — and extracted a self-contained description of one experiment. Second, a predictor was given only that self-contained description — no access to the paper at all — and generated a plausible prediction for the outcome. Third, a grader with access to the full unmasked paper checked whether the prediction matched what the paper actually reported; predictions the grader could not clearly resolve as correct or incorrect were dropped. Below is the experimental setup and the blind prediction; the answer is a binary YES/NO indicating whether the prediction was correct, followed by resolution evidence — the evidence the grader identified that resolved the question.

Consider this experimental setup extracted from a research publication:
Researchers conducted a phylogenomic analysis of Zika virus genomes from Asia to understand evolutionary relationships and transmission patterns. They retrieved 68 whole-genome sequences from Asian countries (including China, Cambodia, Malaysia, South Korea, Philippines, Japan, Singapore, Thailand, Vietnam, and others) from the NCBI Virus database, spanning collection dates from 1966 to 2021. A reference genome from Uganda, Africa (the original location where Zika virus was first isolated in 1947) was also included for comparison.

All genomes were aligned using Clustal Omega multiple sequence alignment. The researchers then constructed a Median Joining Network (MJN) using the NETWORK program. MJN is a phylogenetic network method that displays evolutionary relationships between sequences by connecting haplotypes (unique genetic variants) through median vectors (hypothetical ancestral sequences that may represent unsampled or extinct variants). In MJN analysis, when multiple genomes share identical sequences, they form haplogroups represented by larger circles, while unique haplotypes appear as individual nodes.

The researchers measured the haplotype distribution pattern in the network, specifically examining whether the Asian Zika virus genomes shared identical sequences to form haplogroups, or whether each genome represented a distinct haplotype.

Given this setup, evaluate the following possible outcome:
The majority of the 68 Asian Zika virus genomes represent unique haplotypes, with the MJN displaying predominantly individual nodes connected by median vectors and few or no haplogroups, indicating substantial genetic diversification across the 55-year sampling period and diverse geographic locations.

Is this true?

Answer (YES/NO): YES